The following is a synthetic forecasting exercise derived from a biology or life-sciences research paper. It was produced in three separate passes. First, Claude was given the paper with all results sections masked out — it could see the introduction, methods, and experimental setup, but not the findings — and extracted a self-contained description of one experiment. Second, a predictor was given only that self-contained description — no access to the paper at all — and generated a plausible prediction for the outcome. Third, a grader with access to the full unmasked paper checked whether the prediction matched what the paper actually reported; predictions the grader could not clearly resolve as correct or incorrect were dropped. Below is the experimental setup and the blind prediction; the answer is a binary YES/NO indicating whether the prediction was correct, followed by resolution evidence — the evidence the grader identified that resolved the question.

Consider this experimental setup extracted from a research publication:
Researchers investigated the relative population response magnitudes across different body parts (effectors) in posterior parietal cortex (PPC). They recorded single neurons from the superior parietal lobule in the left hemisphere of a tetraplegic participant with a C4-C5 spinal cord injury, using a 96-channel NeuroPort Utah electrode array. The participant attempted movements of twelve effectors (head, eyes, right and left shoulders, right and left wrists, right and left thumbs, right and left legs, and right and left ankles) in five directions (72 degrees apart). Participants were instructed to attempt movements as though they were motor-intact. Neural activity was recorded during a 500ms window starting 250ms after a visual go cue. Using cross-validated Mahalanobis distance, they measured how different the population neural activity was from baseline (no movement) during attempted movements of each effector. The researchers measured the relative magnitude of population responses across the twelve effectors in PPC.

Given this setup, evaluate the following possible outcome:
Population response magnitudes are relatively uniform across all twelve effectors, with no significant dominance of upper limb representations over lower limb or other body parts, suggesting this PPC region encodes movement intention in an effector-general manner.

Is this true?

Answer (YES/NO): YES